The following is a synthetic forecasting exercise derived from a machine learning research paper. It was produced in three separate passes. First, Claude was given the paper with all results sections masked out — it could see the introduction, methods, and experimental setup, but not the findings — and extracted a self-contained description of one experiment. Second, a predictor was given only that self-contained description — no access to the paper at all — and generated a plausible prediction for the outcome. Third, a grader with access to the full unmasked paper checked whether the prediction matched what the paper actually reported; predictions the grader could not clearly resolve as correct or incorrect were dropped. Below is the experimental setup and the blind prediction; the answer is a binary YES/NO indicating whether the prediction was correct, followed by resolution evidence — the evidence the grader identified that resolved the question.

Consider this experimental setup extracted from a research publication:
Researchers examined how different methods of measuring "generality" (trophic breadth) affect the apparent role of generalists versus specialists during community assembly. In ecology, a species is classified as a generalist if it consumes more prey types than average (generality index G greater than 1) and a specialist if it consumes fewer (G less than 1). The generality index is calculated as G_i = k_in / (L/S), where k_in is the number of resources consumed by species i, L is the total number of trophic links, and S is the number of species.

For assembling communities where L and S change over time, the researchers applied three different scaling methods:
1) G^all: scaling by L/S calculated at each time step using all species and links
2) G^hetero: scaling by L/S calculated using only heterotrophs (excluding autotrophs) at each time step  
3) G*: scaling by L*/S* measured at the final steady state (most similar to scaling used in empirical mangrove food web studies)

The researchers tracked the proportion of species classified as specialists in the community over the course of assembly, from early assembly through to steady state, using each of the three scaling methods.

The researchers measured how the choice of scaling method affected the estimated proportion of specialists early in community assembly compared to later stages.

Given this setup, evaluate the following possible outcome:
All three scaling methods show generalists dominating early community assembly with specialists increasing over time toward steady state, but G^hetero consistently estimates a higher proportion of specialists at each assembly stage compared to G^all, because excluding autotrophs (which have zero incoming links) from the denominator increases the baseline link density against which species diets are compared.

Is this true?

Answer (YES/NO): NO